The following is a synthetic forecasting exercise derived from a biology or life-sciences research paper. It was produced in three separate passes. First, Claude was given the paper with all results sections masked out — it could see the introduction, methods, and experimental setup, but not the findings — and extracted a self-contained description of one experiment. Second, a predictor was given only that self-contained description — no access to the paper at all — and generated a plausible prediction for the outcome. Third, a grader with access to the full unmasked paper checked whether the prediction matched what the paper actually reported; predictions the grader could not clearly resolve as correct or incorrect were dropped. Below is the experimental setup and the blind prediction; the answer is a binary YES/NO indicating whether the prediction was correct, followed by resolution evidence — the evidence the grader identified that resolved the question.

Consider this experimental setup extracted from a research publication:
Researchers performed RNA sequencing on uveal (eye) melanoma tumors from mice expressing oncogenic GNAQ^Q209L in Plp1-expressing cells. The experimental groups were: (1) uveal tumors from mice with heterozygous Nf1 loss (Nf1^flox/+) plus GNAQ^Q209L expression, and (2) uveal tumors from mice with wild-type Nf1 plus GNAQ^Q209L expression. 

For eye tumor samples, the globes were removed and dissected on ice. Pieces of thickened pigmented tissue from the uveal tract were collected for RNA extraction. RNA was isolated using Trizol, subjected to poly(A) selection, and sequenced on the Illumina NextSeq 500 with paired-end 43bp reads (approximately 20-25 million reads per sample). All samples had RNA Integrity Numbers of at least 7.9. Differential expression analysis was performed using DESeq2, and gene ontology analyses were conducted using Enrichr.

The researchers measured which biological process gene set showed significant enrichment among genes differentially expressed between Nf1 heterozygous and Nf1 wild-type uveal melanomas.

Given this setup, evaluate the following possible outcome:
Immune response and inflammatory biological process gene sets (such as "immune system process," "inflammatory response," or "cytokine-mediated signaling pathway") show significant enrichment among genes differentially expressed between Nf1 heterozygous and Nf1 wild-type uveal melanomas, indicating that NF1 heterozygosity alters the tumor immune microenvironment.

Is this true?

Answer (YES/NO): NO